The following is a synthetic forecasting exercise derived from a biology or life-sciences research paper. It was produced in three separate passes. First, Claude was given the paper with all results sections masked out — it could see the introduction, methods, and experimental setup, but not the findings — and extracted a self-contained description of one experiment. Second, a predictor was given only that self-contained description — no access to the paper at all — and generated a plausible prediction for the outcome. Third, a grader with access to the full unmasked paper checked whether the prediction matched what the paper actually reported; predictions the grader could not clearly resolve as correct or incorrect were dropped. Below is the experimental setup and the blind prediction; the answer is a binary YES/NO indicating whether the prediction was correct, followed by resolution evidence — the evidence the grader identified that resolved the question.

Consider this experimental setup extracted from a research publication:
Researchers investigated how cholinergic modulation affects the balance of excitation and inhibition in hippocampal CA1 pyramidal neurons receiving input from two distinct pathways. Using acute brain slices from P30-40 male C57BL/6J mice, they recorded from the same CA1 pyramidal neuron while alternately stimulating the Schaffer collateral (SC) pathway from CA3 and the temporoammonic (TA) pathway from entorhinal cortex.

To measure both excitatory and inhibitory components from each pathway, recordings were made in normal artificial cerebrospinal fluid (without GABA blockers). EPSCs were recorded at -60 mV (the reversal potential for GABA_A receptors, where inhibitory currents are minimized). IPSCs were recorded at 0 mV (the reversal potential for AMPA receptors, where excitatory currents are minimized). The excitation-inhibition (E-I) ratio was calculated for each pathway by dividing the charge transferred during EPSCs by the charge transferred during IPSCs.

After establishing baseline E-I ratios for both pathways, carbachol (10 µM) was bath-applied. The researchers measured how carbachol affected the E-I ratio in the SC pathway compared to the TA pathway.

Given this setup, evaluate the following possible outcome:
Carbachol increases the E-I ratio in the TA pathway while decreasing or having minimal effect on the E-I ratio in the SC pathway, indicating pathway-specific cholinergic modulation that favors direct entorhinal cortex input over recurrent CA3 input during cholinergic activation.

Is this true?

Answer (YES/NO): YES